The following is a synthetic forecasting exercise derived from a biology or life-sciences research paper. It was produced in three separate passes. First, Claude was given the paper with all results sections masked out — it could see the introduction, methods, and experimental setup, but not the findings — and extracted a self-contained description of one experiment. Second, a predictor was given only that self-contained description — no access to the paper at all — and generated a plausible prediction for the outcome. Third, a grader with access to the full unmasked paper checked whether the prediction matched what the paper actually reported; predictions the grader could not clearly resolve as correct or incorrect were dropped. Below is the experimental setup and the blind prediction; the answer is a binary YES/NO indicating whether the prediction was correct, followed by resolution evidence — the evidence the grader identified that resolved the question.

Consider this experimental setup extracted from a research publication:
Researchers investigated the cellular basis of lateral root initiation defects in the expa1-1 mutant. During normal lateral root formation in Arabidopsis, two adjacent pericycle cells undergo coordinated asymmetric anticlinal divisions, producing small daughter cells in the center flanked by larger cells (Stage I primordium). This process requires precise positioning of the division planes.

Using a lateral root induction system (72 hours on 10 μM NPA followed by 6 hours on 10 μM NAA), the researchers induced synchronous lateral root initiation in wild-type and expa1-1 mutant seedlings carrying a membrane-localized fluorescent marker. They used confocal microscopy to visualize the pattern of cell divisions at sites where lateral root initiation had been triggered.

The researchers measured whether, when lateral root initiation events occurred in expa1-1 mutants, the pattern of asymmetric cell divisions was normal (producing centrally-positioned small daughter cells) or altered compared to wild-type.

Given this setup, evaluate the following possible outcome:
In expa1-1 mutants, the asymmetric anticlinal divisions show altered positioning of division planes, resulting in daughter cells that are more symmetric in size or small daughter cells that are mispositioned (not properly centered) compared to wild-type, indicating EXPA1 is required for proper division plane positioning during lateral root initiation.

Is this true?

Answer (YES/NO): YES